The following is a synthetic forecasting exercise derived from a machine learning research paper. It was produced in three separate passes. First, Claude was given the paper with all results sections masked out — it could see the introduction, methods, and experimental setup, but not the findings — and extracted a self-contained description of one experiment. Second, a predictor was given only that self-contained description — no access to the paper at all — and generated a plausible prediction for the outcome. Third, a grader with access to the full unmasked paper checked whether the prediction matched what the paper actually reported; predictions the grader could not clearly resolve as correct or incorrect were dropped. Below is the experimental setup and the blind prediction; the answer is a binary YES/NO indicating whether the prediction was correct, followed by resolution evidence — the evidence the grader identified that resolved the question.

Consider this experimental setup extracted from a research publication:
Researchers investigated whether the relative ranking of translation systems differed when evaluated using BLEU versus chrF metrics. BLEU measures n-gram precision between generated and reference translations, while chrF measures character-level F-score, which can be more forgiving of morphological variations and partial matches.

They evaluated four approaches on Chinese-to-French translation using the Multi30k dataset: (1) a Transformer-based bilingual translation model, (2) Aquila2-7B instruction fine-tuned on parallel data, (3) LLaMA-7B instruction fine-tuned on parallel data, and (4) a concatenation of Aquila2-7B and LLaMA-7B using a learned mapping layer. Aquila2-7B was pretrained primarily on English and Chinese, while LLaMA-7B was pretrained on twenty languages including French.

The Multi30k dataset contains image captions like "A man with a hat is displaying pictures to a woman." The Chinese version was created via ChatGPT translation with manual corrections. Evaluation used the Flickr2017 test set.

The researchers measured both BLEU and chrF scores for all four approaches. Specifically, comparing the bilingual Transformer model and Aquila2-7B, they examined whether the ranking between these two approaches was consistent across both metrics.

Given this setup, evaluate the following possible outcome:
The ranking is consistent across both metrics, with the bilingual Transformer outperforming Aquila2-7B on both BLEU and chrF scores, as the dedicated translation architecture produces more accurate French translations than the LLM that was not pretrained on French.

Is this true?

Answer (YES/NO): NO